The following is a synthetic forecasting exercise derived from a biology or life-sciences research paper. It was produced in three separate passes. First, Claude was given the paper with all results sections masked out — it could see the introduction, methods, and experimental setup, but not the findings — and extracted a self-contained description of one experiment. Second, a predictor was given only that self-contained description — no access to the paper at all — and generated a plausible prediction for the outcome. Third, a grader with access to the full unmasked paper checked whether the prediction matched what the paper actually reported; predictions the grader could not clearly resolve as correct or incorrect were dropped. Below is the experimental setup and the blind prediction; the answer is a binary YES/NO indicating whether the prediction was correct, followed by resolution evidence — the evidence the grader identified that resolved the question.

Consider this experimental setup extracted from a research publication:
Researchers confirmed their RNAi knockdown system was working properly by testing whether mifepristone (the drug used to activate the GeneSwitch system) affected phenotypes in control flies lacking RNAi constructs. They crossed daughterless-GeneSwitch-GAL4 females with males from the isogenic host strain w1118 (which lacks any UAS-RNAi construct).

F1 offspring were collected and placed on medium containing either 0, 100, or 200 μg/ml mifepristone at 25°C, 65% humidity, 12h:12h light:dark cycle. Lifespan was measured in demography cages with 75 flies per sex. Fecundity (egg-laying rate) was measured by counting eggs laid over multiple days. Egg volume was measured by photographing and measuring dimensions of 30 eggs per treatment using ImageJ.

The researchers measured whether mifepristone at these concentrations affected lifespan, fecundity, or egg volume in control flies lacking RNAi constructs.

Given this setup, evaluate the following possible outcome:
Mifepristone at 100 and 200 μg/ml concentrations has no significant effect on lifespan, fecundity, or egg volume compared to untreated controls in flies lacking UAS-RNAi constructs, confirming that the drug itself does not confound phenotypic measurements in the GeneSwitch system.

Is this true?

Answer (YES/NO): NO